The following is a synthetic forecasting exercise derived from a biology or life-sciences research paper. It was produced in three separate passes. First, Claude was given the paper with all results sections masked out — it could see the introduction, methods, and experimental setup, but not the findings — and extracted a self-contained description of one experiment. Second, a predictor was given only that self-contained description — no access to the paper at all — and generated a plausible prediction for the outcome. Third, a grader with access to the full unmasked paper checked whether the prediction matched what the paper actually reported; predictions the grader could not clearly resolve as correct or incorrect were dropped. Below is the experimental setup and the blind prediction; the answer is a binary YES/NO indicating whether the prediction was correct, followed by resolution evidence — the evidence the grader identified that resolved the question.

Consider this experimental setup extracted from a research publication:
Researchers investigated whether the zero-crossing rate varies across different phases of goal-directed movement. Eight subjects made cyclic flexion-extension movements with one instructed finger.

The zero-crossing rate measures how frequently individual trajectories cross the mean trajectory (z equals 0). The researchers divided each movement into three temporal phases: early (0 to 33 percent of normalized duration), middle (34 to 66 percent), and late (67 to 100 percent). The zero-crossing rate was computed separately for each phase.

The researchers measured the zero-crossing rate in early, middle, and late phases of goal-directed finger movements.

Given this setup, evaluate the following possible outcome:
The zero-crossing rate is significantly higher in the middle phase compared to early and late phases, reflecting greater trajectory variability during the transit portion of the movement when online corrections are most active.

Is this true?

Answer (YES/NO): NO